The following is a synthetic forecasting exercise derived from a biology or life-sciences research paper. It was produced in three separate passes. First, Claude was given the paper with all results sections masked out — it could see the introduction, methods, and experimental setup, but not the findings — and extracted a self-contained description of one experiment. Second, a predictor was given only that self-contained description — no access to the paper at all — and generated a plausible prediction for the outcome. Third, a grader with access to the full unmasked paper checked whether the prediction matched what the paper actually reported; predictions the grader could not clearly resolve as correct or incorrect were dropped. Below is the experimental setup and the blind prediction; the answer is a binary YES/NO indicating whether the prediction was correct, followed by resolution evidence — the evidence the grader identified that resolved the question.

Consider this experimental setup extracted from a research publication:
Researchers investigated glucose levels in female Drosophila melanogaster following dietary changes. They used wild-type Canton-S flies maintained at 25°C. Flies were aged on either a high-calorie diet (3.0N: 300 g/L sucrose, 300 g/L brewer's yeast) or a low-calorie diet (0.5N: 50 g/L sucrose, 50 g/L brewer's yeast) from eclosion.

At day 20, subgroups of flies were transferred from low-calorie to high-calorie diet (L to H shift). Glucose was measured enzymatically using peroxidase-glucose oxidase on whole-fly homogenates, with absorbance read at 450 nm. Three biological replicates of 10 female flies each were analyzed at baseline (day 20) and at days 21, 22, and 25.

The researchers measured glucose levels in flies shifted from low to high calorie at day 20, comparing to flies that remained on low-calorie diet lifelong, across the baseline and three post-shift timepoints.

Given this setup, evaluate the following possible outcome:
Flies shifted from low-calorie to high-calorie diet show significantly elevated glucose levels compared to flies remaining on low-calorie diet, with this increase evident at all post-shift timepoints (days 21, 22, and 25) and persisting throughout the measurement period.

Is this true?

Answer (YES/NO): NO